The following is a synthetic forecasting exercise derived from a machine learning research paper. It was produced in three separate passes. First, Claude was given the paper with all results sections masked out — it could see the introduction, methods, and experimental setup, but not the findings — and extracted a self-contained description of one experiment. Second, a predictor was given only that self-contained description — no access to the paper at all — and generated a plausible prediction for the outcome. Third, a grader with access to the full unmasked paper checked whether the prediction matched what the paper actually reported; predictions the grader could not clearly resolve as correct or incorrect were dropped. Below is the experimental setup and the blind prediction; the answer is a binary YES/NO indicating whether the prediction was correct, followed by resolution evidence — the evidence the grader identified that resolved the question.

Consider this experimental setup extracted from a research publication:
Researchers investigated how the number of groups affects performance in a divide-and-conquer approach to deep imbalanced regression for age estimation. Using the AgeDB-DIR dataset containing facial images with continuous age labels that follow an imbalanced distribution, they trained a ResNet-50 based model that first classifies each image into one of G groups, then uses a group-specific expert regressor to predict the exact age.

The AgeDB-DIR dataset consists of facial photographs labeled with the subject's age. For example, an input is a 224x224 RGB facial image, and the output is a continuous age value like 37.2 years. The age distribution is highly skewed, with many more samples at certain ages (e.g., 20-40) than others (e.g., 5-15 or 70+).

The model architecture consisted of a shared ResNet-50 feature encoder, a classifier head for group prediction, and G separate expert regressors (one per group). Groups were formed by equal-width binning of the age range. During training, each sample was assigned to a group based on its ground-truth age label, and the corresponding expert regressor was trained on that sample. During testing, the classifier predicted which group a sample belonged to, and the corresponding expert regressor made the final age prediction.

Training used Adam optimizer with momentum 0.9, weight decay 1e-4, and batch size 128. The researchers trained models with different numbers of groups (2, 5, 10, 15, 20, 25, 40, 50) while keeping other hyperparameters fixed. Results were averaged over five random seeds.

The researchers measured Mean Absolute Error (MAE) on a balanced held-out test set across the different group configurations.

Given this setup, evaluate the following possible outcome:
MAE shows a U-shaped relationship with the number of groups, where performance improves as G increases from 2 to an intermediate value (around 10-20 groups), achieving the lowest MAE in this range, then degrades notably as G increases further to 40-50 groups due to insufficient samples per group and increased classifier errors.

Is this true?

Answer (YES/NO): NO